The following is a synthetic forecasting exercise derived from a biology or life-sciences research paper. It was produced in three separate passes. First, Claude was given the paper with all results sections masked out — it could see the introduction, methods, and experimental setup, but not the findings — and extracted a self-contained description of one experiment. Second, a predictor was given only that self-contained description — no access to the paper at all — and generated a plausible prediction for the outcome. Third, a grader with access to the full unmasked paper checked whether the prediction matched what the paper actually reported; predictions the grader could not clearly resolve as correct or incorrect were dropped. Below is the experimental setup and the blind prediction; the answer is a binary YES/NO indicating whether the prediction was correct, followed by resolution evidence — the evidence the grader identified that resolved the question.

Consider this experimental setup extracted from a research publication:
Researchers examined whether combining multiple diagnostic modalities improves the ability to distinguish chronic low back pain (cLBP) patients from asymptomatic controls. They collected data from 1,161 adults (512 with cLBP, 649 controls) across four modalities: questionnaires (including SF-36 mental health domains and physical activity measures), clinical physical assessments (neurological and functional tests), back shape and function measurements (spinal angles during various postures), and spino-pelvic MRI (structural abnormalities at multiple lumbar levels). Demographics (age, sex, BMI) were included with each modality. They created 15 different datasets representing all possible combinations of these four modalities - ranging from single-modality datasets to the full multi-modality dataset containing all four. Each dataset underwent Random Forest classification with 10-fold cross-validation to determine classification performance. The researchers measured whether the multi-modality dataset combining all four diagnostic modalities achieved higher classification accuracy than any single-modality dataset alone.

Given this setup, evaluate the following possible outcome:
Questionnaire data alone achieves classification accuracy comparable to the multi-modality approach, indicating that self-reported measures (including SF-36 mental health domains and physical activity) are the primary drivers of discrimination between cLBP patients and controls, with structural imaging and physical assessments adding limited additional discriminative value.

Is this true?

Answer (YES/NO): NO